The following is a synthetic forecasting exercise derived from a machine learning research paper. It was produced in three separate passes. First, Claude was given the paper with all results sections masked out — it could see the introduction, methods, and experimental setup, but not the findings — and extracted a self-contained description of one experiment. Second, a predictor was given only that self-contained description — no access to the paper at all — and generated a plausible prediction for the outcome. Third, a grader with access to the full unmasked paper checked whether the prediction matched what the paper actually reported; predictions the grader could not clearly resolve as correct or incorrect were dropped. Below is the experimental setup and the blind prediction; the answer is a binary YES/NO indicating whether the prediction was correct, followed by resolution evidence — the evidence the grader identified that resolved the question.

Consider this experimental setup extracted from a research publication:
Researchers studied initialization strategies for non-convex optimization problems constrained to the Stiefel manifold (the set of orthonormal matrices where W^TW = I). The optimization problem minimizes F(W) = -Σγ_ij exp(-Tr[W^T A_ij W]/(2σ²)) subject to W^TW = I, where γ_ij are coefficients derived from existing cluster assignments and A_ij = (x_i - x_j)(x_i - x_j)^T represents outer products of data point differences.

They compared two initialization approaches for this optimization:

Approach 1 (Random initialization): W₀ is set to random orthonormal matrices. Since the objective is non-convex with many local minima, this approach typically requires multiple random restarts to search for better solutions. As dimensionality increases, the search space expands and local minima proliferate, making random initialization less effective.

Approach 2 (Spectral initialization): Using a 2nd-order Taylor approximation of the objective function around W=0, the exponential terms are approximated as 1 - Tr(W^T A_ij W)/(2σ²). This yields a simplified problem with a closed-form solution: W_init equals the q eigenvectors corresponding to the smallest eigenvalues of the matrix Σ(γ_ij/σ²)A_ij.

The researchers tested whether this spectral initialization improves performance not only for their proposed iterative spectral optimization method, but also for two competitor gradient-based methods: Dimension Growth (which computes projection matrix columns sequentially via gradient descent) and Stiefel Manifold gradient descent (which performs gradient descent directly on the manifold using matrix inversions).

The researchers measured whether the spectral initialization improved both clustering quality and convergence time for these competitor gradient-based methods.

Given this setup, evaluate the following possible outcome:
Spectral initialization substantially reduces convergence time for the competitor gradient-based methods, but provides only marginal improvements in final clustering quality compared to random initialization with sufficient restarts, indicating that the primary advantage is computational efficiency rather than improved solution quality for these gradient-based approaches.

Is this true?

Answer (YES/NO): NO